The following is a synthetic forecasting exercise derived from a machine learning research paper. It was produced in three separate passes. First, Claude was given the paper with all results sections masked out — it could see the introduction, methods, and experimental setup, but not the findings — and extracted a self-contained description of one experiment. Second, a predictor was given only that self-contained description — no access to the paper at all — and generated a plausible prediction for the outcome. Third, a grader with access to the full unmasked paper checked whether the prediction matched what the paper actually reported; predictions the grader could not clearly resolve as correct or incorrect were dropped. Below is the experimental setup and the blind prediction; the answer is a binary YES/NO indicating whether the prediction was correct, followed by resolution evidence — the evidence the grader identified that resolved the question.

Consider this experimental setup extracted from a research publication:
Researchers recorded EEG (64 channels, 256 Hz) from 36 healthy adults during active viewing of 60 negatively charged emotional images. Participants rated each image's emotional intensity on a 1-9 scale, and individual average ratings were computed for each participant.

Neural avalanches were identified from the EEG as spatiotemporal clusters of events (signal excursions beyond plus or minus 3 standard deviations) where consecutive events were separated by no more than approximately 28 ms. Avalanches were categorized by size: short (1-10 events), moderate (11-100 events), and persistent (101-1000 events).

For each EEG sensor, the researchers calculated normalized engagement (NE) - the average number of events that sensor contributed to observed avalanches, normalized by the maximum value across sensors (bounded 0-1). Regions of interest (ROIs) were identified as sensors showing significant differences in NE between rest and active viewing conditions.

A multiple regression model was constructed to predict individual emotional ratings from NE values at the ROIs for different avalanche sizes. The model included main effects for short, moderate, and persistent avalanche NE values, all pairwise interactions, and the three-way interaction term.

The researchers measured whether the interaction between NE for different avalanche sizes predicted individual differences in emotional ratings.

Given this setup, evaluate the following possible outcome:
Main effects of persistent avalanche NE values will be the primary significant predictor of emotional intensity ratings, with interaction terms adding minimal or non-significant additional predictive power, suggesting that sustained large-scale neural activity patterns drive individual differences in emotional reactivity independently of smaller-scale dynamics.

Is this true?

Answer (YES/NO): NO